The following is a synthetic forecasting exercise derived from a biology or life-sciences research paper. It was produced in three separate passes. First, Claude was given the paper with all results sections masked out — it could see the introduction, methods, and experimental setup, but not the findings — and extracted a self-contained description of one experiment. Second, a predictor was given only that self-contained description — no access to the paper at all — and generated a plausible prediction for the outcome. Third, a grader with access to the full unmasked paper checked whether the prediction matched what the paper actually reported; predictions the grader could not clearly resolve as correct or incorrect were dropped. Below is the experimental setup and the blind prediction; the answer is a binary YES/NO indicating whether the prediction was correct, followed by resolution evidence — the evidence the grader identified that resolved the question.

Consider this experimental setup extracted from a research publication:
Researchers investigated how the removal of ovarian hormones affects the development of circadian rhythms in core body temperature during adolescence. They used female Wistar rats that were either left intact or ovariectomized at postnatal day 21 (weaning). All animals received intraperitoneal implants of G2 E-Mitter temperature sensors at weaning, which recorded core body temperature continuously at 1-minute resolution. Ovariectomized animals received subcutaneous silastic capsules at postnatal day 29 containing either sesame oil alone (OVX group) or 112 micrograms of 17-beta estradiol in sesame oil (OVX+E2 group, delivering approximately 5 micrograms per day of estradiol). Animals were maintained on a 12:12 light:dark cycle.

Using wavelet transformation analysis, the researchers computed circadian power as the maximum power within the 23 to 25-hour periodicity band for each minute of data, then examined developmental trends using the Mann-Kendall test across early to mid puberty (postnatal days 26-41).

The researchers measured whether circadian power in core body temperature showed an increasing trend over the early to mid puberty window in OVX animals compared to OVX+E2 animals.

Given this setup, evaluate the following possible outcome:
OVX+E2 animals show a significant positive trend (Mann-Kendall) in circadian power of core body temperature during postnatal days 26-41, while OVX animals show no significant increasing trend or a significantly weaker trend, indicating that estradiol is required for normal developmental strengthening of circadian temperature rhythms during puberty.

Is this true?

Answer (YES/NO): NO